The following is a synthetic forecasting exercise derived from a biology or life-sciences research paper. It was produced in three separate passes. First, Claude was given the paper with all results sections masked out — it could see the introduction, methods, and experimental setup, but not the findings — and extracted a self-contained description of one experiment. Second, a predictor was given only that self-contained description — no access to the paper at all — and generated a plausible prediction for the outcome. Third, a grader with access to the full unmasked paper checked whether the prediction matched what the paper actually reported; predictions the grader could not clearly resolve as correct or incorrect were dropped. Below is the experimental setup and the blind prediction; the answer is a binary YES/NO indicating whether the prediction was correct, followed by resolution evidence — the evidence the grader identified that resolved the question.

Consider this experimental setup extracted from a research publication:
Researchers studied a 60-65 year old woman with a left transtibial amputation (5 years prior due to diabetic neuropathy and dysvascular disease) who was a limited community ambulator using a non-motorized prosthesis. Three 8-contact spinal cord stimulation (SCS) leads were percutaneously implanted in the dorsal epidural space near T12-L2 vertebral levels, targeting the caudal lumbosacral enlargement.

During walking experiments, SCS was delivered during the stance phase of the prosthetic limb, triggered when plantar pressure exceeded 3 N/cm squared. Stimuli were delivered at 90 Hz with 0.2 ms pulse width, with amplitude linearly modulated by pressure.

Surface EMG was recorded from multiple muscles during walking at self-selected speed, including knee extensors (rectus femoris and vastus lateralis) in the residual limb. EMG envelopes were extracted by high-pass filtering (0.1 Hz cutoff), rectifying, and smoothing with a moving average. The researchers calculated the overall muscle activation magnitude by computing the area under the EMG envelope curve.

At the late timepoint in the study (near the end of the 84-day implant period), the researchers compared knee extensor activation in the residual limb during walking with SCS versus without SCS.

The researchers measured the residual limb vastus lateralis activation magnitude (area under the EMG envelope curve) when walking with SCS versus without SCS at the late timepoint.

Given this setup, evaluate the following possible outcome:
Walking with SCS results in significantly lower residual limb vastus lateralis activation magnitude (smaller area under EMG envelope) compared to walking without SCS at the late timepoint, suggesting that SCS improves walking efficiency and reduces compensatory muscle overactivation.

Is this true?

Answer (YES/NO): NO